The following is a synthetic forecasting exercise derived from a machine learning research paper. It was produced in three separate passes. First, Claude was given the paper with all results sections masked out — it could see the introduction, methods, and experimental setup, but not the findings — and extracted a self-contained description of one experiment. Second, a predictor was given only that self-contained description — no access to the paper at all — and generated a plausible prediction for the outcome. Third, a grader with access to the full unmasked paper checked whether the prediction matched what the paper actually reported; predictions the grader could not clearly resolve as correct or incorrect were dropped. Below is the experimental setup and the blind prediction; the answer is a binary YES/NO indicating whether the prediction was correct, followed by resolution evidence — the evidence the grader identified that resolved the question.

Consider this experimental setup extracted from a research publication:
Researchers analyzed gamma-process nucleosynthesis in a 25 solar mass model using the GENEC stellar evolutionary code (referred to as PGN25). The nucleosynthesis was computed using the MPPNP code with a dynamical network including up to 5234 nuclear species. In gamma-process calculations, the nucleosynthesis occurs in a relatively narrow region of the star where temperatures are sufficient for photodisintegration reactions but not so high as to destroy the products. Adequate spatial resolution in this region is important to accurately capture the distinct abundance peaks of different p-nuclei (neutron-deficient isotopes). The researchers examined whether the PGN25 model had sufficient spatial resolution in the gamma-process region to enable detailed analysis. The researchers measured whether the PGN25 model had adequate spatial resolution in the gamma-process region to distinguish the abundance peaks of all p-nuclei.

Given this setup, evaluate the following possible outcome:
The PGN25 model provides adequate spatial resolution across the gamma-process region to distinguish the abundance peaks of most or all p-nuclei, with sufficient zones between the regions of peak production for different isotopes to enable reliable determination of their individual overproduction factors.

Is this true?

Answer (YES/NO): NO